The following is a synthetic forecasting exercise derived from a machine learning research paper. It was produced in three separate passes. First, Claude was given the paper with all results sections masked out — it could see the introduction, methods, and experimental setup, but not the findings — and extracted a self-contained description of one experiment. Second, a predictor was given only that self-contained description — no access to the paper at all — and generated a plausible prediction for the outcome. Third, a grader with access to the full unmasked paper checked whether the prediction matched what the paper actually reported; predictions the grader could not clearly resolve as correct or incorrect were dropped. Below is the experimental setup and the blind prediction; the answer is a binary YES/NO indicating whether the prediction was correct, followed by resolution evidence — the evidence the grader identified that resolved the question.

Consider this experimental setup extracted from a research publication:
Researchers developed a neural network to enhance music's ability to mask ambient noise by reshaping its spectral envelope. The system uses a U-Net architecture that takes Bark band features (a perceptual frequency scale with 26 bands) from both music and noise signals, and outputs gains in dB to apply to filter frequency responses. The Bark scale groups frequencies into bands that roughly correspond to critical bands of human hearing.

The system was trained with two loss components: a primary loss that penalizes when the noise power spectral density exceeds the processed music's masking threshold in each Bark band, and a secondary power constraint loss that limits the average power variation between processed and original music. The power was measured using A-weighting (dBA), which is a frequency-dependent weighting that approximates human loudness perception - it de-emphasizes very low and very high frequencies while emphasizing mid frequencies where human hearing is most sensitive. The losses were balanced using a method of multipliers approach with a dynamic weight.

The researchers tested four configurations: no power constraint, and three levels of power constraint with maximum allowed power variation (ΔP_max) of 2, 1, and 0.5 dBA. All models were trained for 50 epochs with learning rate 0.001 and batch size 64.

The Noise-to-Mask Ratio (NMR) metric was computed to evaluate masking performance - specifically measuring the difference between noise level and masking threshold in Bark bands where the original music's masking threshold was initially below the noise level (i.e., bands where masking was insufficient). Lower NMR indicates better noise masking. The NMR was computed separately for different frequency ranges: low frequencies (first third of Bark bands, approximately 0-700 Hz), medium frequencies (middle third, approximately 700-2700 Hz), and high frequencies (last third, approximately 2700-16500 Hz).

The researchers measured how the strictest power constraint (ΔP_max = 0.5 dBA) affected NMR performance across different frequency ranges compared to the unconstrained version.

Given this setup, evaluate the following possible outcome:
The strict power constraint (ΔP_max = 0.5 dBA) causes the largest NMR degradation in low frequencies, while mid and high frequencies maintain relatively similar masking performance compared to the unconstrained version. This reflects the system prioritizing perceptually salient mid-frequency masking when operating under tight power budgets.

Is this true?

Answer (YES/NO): NO